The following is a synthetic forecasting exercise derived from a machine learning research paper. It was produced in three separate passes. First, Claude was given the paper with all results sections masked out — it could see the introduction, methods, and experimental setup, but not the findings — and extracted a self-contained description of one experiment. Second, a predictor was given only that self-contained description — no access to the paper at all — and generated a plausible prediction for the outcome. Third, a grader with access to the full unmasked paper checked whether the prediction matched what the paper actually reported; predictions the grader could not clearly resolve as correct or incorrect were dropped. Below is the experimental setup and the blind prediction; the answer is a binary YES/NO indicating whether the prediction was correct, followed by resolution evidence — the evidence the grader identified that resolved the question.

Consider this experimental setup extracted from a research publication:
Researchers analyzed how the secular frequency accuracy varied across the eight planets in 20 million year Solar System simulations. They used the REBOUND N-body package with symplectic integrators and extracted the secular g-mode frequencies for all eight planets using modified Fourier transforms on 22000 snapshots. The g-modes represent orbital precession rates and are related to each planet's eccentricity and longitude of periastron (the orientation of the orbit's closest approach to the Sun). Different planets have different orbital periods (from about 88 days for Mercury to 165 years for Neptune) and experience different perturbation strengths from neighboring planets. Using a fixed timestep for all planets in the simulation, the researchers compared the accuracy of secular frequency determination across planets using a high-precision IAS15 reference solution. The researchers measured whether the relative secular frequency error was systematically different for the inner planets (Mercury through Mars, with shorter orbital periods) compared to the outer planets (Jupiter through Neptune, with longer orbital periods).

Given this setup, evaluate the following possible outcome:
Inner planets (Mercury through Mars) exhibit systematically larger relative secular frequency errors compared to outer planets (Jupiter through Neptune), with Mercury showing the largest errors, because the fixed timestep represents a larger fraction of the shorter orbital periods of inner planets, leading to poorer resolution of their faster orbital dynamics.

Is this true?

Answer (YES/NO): YES